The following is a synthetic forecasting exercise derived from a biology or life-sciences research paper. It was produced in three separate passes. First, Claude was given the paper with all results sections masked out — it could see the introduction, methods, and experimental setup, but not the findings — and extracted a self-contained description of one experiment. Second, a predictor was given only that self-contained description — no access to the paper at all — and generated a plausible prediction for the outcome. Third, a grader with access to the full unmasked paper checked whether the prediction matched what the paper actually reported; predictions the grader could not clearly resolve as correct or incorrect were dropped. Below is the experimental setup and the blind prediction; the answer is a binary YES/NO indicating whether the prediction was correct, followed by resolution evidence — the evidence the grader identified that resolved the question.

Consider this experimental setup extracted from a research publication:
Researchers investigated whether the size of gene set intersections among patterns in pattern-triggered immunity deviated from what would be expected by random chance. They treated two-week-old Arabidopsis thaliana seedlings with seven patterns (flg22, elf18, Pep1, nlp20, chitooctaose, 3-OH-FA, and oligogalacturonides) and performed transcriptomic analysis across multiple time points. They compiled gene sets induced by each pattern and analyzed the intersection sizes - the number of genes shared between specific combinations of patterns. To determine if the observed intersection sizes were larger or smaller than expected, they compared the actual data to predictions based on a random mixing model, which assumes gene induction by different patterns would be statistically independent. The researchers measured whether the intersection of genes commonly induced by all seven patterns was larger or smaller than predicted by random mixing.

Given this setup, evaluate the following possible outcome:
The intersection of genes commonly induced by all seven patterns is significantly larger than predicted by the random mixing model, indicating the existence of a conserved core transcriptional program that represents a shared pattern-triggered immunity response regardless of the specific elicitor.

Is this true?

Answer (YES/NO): YES